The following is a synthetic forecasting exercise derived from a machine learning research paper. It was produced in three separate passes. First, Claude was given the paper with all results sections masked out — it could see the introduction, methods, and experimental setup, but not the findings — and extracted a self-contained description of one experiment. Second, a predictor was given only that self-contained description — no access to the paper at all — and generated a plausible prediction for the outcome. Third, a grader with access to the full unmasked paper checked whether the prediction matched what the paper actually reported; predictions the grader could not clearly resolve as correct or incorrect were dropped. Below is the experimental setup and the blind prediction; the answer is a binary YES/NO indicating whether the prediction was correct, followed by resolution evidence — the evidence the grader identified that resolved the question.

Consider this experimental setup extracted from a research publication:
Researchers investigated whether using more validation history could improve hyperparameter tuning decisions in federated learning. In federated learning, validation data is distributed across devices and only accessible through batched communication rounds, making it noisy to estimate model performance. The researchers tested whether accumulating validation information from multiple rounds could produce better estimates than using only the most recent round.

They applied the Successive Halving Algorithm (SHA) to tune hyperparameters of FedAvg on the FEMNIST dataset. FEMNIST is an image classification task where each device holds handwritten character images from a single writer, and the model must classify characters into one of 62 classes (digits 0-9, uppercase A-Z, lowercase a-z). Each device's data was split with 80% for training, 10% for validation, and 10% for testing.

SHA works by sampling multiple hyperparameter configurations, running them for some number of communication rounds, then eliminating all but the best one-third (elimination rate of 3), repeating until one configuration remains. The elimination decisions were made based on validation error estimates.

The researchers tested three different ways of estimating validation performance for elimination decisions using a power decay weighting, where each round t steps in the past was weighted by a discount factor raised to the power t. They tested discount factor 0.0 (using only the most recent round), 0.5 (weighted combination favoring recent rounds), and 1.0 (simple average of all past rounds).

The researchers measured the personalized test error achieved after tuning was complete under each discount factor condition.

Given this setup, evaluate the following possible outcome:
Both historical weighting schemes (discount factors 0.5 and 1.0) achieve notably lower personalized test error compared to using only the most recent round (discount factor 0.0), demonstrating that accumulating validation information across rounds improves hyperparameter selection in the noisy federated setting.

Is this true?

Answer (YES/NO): NO